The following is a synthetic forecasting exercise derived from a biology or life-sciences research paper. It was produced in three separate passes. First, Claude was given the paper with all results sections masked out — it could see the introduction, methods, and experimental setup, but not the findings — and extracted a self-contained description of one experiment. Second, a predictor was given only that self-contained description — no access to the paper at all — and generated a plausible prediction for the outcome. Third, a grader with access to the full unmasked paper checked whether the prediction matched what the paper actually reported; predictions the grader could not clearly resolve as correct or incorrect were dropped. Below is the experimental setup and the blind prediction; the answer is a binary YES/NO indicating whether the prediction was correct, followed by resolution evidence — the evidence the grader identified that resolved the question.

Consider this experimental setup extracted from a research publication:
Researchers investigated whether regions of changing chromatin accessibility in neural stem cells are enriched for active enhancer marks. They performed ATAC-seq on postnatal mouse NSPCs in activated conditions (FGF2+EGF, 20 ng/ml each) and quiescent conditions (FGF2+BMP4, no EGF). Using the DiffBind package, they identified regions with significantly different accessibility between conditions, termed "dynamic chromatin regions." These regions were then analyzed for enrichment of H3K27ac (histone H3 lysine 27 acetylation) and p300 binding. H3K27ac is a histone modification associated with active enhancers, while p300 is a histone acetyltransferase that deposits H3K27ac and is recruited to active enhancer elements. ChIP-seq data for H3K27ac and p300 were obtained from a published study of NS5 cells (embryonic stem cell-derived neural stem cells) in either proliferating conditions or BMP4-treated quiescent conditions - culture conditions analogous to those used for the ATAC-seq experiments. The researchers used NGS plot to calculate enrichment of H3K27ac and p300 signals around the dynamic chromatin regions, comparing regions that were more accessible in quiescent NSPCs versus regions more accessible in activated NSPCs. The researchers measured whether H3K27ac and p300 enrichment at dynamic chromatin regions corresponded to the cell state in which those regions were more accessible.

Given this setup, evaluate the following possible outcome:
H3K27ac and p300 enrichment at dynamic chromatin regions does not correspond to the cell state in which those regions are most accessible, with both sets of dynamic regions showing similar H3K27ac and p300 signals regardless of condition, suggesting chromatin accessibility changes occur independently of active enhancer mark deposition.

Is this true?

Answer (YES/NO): NO